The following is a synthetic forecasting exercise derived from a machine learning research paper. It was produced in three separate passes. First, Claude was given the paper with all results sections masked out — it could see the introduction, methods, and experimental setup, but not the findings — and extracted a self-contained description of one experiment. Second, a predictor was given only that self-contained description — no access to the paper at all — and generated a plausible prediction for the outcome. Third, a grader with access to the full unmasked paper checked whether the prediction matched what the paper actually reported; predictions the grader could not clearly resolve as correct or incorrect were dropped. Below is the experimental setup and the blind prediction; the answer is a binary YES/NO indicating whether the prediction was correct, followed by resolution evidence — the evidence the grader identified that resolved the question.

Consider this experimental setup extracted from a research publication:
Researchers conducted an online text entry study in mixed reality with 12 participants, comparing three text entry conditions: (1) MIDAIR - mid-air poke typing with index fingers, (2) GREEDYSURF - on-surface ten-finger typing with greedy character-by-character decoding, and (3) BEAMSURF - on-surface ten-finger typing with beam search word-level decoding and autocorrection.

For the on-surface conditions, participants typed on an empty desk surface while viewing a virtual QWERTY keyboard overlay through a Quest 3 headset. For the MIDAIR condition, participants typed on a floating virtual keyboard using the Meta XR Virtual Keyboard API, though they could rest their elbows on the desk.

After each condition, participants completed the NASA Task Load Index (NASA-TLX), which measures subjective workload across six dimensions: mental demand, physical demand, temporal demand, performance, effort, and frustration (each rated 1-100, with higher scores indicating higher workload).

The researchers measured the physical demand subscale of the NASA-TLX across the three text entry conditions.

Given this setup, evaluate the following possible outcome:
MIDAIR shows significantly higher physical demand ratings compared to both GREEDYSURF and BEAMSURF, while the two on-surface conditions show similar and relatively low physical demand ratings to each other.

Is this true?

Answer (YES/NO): YES